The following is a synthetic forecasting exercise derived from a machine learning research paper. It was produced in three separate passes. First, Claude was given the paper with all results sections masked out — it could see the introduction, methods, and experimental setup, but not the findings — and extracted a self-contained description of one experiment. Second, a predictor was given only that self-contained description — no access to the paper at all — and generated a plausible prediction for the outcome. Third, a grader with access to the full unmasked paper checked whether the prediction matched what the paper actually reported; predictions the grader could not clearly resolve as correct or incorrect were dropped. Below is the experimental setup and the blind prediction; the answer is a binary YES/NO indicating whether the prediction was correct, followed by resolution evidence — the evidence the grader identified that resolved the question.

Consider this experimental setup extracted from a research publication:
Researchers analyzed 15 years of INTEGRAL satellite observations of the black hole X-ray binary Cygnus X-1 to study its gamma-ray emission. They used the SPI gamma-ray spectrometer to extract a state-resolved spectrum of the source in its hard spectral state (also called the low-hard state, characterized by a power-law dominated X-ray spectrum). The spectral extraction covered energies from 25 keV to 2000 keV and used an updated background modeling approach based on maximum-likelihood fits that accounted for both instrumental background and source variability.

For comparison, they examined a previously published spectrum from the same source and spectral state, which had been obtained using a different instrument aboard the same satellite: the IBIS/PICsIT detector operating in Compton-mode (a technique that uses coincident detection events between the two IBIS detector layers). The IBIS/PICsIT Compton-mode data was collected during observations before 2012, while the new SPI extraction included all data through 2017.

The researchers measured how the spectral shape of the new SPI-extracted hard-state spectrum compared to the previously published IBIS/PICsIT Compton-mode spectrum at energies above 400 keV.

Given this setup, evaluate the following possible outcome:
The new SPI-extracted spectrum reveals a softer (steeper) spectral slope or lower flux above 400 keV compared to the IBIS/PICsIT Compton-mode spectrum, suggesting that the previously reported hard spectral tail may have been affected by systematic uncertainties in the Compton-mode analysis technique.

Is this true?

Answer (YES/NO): YES